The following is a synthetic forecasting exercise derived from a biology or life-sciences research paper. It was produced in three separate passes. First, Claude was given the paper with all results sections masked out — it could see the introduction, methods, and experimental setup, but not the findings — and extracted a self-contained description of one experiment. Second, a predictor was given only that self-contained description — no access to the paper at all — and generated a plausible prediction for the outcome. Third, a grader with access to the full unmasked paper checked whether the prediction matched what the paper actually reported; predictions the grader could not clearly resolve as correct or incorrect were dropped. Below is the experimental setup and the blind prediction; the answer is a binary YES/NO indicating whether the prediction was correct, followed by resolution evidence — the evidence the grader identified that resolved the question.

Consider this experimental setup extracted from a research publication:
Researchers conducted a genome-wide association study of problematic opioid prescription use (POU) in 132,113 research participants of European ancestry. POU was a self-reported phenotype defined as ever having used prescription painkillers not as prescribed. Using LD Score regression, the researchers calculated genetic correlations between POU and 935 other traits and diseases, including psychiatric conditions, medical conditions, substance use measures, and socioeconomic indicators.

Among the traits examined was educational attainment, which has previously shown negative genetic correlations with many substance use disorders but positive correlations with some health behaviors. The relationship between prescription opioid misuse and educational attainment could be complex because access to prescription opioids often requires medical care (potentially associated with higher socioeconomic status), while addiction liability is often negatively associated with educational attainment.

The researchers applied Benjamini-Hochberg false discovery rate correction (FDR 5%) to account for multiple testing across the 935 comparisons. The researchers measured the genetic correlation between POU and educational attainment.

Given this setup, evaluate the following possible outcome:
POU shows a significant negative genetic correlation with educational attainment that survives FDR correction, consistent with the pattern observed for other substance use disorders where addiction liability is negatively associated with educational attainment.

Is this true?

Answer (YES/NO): YES